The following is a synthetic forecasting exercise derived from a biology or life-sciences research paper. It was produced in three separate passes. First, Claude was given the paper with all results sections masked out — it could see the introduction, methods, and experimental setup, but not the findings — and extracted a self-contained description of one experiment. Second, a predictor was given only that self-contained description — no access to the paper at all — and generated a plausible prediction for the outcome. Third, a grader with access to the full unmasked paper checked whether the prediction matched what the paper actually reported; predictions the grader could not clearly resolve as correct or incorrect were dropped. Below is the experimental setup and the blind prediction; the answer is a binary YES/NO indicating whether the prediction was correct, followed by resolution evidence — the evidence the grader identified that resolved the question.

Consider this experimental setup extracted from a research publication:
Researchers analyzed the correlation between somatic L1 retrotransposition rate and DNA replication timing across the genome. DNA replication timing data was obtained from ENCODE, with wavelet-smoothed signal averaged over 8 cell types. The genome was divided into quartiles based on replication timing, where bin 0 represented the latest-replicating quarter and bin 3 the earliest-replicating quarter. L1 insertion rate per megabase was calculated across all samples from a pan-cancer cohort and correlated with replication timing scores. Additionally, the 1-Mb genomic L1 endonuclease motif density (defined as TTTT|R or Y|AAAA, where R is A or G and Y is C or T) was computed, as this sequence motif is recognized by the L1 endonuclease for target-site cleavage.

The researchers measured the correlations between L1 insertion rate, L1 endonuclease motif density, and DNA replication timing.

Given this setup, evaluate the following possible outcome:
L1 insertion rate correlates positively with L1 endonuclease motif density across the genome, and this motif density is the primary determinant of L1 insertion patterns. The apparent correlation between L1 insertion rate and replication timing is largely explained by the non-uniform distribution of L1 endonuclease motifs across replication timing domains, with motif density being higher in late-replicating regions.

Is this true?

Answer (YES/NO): NO